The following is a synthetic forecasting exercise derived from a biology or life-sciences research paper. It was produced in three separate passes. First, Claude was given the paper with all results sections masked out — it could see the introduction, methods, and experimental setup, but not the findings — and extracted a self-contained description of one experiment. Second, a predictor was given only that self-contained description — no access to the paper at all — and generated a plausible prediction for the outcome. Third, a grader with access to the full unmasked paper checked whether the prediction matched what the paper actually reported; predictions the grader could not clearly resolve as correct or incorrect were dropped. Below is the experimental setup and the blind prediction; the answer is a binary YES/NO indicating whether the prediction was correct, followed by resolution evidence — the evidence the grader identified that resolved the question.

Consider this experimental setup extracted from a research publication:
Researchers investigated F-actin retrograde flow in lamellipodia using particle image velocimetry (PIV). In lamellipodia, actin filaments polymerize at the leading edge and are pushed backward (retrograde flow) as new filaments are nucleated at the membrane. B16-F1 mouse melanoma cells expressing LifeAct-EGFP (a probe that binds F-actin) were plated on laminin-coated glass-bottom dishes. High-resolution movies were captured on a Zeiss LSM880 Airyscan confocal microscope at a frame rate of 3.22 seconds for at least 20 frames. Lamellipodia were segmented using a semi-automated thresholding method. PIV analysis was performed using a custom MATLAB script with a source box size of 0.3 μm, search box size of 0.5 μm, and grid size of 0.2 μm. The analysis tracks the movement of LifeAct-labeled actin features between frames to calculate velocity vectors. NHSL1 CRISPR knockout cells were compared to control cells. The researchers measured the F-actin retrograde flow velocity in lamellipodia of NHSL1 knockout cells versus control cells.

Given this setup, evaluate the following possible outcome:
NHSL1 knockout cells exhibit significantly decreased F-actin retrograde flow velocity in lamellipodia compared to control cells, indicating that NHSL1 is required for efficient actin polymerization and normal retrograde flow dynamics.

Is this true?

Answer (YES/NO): YES